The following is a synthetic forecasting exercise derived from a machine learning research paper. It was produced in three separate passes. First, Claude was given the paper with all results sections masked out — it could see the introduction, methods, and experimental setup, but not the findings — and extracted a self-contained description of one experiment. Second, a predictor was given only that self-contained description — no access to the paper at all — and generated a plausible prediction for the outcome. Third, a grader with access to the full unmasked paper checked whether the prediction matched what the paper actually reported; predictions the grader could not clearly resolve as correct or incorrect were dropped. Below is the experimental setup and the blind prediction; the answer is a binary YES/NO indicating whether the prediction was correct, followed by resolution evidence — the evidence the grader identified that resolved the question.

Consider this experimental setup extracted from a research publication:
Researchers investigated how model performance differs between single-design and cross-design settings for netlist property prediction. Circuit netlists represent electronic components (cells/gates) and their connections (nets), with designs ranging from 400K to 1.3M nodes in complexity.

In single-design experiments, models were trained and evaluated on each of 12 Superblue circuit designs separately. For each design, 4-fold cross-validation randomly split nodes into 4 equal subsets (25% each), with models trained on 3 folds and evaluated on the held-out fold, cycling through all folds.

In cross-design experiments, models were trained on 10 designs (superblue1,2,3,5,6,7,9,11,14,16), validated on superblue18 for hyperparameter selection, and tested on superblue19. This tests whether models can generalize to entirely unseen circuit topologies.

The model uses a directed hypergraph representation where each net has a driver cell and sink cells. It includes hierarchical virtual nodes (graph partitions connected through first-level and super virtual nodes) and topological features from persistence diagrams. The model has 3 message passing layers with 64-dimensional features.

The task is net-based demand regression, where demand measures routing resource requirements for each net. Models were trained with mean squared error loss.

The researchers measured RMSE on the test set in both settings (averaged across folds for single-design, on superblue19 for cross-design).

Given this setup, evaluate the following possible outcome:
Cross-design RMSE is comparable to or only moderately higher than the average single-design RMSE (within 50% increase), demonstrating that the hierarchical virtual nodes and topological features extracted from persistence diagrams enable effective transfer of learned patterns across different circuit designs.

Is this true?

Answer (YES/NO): YES